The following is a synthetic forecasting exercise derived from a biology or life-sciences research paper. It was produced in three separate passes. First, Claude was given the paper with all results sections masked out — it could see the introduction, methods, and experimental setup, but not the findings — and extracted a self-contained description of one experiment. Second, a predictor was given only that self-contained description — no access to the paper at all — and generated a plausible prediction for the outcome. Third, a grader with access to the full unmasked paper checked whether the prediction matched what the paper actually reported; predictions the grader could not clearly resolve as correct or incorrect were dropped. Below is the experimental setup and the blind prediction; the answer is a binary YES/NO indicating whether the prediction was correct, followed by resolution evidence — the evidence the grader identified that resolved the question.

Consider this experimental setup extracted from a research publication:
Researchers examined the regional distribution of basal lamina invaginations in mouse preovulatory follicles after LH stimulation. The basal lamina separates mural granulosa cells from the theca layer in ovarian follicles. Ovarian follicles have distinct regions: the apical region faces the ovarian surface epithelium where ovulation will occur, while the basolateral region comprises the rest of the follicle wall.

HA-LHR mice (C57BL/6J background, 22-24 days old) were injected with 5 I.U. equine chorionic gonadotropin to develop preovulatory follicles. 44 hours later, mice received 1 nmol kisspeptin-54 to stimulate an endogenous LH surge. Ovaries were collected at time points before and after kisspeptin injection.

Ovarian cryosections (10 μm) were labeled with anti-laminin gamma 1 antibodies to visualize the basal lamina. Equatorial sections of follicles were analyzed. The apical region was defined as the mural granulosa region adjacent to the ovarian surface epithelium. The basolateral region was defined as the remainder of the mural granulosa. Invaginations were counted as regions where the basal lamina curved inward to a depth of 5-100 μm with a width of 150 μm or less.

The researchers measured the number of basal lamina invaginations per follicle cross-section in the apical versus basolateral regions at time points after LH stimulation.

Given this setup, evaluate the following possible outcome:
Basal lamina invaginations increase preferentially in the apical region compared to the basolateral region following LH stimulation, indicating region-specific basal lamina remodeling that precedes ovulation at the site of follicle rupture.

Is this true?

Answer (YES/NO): NO